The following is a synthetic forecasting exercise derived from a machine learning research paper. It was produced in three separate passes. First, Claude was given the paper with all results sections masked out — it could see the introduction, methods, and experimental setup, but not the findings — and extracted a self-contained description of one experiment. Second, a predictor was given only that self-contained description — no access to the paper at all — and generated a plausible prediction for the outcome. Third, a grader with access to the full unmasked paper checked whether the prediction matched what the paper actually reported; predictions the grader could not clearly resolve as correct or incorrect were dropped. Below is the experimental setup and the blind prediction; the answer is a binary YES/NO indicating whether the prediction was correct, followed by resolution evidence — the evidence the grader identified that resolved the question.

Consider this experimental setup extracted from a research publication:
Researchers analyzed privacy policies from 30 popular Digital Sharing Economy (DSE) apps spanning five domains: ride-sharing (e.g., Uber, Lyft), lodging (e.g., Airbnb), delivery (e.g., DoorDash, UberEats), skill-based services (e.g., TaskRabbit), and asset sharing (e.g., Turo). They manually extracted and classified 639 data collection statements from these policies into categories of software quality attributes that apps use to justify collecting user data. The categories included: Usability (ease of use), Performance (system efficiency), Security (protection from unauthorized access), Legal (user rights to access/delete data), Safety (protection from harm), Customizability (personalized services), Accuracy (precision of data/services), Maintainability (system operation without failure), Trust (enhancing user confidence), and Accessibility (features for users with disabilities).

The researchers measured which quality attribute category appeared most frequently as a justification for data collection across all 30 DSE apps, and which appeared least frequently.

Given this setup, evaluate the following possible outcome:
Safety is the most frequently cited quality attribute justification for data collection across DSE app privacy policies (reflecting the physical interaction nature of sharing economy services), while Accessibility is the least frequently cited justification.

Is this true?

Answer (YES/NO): NO